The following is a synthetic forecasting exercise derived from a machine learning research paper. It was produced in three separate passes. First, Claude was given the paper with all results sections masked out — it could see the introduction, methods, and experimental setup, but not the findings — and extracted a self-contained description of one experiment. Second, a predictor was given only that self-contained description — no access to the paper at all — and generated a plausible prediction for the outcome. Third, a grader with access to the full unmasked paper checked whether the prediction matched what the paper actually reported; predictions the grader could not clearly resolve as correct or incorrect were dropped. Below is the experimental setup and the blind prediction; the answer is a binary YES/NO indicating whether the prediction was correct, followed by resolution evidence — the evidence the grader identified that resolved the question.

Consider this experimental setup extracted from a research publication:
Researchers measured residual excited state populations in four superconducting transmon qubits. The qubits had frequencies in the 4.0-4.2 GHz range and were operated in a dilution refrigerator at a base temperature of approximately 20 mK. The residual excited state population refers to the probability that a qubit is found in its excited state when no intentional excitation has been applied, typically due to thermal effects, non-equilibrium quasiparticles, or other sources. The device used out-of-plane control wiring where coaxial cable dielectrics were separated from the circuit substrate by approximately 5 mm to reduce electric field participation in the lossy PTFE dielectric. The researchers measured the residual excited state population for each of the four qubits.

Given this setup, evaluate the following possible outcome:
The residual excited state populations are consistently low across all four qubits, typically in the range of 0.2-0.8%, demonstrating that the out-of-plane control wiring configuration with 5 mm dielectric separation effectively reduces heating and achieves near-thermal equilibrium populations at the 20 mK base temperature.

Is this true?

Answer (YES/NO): NO